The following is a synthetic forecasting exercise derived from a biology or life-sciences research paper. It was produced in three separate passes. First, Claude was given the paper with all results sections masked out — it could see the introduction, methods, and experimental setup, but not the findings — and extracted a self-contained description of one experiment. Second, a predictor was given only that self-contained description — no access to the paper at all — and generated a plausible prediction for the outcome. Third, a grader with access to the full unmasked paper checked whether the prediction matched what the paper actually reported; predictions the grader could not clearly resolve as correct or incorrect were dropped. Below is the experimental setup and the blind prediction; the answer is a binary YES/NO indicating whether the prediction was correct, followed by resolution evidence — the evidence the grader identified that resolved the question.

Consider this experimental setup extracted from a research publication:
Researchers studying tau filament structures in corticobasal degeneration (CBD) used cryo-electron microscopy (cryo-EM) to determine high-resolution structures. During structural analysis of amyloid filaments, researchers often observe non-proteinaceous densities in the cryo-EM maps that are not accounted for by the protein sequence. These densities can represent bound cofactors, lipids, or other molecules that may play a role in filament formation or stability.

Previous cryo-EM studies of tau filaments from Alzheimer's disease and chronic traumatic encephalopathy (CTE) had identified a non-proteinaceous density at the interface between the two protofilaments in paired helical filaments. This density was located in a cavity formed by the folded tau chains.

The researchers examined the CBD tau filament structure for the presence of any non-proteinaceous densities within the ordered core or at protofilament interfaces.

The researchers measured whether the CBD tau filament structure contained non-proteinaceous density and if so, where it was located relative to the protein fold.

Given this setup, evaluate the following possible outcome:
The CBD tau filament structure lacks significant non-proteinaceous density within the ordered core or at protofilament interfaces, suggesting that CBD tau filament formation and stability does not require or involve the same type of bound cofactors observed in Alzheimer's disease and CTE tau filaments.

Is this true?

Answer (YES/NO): NO